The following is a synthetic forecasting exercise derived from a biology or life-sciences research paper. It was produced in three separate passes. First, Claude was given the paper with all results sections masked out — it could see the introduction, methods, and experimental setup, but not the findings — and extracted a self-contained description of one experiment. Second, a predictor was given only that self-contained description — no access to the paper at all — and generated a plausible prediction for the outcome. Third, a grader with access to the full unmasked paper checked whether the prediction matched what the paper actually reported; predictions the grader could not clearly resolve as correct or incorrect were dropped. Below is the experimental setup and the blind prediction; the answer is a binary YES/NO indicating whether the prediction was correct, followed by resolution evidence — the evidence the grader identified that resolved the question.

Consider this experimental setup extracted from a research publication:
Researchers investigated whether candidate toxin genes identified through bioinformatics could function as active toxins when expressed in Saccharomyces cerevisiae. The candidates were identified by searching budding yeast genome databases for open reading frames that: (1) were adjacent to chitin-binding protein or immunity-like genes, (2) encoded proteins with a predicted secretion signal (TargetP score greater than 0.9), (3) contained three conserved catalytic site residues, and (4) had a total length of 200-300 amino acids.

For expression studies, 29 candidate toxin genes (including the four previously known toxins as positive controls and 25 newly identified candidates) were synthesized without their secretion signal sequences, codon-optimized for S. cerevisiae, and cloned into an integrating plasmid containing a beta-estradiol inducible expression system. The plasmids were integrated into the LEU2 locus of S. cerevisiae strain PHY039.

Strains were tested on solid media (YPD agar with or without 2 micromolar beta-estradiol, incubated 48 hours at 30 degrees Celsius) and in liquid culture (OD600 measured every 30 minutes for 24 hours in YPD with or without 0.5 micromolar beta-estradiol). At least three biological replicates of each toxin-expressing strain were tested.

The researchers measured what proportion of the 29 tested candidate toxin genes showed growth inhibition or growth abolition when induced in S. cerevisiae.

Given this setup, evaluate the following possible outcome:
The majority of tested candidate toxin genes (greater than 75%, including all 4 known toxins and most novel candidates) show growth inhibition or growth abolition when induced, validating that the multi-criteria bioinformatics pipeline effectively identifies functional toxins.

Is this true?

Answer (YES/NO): NO